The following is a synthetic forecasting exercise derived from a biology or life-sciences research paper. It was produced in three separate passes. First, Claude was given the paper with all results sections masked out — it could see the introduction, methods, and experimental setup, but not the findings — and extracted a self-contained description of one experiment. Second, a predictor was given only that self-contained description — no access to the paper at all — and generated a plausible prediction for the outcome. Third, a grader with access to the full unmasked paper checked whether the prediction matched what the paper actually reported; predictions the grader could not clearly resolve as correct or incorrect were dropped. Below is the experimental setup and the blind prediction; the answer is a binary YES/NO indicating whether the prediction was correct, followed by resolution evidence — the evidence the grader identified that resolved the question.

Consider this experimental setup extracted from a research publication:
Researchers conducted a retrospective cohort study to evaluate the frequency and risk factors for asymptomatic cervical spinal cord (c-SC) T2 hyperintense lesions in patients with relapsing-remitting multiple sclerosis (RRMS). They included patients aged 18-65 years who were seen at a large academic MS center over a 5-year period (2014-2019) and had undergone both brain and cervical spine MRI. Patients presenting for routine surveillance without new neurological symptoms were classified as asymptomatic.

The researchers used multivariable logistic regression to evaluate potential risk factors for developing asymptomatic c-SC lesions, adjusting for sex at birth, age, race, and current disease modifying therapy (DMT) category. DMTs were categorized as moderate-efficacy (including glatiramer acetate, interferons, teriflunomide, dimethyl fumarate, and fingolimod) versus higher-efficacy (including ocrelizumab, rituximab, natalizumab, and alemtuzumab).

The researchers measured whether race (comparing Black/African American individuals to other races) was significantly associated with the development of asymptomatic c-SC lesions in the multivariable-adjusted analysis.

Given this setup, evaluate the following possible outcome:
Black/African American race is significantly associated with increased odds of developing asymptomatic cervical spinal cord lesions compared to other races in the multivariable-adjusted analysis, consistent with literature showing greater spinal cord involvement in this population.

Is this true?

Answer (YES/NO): YES